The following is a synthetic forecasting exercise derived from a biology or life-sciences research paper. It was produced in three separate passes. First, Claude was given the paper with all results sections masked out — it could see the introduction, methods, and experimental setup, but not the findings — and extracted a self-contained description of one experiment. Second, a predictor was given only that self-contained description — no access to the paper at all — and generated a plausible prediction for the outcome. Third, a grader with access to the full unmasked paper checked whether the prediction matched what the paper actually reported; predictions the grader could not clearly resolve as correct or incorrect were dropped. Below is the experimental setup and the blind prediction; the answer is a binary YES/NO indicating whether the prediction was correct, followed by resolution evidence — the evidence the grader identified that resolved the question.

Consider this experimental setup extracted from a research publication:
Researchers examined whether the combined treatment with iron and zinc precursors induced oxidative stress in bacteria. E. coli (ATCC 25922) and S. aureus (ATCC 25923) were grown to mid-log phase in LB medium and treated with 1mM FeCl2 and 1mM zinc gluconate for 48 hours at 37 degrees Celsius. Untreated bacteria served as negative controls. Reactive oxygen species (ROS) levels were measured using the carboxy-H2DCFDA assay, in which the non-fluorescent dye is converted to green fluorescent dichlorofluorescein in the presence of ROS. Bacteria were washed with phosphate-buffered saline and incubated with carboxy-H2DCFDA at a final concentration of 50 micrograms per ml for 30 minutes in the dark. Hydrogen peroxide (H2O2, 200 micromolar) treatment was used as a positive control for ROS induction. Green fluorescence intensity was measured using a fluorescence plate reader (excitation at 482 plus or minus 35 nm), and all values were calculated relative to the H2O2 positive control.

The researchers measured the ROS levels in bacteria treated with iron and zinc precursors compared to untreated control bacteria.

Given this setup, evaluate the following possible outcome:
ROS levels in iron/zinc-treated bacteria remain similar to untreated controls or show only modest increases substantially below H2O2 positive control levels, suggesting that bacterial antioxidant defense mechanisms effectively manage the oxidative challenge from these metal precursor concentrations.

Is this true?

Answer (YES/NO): NO